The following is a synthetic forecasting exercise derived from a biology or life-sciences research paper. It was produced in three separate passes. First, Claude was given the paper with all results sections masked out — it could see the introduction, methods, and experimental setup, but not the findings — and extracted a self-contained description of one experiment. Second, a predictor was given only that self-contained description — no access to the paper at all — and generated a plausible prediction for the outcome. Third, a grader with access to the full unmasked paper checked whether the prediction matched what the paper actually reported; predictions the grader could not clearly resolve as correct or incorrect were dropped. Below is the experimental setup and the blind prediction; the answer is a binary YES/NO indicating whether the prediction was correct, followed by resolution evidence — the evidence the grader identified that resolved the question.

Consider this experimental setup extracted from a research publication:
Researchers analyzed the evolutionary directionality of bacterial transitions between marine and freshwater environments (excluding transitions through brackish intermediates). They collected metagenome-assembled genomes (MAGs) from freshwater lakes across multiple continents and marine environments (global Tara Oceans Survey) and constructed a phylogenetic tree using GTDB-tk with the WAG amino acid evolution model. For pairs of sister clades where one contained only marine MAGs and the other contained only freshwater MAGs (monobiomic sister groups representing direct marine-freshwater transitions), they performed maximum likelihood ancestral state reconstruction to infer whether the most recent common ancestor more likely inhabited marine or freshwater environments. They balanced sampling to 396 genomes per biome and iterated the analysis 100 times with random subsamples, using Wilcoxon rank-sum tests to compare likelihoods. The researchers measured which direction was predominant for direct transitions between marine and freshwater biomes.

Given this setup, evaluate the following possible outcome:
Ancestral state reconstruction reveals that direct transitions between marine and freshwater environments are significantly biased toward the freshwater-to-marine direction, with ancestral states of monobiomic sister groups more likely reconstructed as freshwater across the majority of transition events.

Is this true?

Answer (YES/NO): NO